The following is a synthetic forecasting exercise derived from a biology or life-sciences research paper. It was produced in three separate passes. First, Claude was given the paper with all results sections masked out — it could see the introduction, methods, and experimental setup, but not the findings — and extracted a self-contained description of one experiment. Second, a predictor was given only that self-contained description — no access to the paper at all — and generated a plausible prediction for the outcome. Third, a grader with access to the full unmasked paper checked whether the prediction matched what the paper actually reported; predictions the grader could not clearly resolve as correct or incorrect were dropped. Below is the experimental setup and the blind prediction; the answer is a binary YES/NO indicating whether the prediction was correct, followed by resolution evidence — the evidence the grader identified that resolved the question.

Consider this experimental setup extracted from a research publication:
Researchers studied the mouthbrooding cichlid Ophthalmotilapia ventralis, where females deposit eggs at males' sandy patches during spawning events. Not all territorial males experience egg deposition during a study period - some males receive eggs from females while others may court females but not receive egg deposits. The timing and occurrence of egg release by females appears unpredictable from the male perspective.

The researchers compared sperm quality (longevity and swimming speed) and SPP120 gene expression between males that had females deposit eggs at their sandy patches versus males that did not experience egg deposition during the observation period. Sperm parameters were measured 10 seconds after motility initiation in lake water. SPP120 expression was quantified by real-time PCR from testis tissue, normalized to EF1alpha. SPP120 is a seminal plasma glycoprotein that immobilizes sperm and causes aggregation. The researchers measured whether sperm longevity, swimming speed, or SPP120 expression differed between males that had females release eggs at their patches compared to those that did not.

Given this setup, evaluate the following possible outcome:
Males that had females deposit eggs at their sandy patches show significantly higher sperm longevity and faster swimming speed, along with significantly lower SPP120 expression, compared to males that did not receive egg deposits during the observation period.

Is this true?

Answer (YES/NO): NO